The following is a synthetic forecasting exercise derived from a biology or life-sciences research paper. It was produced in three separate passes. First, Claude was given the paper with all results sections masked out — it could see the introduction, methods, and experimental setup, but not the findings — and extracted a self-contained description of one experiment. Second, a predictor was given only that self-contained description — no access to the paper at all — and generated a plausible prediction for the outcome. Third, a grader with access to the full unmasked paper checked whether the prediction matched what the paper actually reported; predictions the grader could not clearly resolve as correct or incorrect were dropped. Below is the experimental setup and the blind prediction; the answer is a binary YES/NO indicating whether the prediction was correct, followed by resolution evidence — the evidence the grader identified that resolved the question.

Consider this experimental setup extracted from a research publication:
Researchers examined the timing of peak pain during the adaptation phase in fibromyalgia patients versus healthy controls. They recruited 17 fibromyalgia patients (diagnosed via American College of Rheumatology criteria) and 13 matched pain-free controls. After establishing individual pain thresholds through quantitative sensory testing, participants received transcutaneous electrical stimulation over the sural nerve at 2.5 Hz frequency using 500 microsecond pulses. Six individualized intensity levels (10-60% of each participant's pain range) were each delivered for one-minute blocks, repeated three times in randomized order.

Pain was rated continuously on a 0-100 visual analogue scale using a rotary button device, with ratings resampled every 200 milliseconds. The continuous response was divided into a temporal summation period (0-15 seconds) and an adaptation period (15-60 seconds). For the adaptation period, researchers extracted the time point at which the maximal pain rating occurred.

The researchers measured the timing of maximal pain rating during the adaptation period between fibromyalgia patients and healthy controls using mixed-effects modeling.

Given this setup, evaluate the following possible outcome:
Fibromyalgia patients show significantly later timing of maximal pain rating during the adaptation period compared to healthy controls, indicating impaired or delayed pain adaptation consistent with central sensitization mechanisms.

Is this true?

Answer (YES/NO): YES